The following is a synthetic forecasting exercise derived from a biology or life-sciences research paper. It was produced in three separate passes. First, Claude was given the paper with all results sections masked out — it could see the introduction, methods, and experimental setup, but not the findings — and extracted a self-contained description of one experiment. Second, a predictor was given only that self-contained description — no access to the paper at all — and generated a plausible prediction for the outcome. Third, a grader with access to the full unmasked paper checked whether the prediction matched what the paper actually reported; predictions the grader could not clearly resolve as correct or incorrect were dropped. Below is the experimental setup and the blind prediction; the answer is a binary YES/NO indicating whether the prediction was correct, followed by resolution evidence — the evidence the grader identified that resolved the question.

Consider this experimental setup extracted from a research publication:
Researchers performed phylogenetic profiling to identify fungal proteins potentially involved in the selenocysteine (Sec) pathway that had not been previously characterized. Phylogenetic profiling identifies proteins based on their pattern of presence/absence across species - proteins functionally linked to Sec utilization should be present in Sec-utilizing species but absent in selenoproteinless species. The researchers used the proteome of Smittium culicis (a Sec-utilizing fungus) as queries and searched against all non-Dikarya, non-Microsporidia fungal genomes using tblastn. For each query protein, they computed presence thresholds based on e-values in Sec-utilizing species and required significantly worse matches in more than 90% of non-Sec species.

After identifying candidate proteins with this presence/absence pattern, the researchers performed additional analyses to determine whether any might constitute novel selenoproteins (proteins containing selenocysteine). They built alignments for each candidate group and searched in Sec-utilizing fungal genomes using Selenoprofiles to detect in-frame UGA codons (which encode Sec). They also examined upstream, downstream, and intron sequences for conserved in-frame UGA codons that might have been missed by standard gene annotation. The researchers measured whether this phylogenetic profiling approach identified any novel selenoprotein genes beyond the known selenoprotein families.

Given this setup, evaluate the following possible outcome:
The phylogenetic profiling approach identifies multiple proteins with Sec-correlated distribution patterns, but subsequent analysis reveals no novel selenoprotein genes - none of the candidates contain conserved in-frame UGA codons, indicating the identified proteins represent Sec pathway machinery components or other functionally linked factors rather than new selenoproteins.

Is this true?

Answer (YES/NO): YES